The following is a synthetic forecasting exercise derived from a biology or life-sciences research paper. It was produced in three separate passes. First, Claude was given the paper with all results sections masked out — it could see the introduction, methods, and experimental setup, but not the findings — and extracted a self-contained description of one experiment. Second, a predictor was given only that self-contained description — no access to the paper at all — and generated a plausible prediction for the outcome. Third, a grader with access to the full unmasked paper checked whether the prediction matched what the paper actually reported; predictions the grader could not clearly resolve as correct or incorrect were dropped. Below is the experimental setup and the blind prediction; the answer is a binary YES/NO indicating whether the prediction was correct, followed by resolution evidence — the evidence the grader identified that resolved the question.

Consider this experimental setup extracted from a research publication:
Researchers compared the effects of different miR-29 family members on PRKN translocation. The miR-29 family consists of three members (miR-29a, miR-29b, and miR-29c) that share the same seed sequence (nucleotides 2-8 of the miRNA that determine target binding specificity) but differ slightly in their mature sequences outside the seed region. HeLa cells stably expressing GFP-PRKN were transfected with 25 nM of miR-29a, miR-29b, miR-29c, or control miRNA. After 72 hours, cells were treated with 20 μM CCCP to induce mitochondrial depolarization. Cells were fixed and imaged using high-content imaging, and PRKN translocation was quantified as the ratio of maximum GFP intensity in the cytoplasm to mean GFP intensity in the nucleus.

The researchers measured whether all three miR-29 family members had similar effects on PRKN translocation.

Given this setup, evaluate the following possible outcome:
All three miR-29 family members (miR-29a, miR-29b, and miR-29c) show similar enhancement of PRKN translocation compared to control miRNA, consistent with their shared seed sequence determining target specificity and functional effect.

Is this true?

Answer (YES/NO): NO